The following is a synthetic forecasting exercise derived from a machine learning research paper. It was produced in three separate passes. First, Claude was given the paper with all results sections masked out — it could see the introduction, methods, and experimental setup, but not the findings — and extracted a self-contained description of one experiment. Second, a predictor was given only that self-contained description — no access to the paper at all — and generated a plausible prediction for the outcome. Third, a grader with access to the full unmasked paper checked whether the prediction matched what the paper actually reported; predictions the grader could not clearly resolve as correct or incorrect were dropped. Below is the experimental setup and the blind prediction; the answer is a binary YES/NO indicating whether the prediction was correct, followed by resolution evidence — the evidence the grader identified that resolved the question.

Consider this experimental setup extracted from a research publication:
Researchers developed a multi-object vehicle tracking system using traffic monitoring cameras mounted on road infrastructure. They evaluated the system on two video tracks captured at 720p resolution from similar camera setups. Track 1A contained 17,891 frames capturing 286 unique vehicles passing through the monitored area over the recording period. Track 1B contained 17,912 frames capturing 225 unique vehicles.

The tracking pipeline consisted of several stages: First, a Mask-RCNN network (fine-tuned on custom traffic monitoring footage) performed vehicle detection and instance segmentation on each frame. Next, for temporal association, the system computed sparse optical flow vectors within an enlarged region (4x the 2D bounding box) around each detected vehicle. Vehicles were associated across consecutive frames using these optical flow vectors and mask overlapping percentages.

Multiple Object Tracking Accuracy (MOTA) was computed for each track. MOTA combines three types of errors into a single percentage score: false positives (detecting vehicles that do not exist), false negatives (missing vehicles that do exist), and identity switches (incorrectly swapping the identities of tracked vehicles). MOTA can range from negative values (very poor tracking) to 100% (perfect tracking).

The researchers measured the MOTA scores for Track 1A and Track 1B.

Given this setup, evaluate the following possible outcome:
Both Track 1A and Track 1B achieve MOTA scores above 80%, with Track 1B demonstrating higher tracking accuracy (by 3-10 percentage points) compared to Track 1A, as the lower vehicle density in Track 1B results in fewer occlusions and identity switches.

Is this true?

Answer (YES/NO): NO